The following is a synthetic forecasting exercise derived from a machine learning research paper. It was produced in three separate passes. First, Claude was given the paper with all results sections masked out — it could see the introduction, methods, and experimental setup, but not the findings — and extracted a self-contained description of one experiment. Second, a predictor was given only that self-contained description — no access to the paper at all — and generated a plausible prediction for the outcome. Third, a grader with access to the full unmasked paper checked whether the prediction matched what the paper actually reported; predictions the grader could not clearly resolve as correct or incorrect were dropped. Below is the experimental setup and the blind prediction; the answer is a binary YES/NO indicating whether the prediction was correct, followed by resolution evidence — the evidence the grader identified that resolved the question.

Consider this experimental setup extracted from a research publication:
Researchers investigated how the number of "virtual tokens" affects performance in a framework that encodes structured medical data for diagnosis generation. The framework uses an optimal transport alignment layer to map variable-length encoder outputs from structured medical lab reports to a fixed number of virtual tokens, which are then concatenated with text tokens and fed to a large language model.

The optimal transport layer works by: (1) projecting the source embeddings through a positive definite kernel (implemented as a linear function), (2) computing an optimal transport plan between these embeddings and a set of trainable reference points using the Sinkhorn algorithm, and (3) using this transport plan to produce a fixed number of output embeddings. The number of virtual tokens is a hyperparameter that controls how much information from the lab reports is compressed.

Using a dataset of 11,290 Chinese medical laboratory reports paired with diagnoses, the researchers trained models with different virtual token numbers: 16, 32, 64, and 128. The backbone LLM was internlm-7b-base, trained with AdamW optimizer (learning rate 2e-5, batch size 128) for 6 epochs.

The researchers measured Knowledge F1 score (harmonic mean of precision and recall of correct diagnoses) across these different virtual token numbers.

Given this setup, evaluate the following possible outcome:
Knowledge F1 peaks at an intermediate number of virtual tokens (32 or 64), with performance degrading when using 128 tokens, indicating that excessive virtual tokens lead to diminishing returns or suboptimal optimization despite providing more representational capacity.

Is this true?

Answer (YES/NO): NO